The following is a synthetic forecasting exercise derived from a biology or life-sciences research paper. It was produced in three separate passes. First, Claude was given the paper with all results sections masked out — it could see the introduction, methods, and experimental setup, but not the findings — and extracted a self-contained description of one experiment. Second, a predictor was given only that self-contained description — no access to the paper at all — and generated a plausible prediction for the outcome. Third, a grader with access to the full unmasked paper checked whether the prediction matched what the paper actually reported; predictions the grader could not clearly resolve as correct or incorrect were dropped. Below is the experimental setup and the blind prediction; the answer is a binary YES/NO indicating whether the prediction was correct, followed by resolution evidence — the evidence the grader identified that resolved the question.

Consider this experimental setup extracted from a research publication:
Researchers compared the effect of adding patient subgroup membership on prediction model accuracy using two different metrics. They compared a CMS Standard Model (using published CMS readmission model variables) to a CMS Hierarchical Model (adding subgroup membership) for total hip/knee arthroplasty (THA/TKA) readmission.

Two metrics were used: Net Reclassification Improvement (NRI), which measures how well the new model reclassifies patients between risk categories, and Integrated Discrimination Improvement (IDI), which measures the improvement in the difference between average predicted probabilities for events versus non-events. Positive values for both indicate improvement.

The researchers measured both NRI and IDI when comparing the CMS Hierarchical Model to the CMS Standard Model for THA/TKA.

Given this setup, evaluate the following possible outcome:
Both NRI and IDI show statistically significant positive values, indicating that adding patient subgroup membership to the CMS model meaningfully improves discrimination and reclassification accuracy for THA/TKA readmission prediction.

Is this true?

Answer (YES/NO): NO